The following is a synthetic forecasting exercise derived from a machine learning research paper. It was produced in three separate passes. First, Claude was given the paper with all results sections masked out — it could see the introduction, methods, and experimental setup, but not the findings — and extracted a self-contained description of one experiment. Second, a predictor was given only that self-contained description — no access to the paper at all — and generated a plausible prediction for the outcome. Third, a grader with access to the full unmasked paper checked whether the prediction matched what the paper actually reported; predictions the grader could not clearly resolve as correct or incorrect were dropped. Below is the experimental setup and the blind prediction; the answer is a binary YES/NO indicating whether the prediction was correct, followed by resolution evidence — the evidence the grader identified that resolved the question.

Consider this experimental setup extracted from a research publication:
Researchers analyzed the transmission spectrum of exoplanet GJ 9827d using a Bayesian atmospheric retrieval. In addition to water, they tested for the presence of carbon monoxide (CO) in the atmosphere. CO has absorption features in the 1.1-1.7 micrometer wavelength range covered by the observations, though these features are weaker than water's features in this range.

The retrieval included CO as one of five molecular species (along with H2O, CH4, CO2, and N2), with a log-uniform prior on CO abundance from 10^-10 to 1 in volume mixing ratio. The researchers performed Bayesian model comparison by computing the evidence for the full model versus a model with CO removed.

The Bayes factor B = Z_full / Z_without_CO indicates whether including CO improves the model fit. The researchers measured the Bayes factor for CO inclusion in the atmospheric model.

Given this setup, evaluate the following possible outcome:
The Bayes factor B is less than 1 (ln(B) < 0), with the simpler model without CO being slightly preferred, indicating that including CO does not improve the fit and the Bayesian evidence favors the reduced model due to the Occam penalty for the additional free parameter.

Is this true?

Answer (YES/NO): YES